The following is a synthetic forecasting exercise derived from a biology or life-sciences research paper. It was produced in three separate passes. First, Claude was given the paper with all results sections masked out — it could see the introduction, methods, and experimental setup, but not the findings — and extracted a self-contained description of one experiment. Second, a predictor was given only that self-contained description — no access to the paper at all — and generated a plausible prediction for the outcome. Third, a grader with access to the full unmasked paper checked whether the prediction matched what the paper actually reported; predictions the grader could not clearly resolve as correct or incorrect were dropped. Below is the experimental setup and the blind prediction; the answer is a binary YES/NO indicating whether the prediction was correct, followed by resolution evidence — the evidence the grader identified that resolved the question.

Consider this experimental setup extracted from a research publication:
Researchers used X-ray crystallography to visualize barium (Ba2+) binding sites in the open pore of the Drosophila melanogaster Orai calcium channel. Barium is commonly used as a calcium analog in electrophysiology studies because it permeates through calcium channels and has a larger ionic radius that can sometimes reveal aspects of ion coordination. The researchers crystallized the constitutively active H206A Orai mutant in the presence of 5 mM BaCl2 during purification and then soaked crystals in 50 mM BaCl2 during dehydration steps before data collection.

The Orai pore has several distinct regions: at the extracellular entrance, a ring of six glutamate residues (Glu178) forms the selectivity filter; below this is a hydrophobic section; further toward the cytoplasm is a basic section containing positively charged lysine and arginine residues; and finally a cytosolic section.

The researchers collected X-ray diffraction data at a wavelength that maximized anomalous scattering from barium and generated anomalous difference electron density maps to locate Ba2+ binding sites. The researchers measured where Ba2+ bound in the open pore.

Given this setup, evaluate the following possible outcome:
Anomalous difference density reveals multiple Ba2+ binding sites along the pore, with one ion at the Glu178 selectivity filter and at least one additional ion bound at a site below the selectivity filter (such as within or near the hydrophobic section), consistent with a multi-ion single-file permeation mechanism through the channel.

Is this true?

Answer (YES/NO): NO